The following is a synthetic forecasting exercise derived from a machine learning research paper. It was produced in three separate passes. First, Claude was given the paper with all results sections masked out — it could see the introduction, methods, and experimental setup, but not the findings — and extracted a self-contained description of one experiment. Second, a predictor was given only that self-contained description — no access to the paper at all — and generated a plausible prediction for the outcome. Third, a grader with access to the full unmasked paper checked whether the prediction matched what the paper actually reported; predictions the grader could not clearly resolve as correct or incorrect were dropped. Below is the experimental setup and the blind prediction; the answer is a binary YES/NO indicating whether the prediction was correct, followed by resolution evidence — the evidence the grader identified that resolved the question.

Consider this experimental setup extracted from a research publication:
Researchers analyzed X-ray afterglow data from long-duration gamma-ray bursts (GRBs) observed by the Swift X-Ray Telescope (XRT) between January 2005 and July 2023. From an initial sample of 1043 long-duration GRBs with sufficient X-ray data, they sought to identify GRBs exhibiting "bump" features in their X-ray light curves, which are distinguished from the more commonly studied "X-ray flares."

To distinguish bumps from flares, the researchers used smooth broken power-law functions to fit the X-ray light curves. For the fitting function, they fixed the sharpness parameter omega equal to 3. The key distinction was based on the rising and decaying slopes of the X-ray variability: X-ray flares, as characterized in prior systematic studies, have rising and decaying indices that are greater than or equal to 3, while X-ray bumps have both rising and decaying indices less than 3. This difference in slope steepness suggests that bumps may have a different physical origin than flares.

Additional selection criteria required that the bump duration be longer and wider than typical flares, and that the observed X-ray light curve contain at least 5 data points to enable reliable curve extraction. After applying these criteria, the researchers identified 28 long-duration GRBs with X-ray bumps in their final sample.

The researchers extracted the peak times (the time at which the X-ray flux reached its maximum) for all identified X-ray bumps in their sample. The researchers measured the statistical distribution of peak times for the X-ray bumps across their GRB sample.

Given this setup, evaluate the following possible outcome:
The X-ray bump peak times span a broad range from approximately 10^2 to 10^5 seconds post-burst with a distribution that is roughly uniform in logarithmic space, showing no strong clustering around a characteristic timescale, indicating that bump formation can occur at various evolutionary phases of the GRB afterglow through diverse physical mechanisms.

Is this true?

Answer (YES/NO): NO